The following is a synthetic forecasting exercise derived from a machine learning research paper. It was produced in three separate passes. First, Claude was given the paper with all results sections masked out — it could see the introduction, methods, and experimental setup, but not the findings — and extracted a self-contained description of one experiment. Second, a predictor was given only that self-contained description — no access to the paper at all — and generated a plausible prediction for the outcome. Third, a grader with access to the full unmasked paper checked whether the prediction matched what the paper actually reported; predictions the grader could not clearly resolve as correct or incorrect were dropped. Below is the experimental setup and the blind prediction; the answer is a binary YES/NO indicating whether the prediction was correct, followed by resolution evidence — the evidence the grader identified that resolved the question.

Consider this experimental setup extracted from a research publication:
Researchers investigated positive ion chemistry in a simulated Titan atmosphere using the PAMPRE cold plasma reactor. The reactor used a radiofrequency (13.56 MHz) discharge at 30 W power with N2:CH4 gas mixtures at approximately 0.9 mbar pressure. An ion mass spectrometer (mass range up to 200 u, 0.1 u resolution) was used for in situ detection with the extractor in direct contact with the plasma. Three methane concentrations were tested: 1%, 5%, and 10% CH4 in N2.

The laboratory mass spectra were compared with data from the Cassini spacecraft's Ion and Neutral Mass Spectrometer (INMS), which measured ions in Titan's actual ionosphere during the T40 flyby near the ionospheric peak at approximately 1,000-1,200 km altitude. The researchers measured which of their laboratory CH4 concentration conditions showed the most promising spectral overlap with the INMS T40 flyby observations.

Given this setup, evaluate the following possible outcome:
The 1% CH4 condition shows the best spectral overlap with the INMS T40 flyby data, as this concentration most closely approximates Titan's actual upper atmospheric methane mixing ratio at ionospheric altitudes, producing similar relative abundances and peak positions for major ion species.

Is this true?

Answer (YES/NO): NO